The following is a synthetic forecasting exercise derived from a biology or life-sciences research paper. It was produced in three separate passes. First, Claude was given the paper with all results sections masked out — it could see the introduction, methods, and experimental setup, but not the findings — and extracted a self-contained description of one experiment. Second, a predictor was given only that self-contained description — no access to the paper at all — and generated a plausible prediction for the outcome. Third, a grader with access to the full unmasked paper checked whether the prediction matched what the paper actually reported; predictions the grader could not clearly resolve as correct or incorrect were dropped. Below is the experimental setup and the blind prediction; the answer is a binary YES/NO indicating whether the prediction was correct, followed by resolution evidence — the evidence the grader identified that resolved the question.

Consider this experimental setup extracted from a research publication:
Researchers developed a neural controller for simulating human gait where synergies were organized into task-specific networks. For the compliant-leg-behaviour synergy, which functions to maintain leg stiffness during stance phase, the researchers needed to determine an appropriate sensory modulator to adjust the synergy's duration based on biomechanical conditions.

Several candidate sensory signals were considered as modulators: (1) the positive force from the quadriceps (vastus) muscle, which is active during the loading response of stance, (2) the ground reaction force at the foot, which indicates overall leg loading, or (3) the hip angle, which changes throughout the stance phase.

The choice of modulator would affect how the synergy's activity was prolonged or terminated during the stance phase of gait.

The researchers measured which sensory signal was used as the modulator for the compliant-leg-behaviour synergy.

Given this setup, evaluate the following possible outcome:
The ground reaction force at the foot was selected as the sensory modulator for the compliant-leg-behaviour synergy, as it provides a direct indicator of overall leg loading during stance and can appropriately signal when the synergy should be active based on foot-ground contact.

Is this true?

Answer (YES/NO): NO